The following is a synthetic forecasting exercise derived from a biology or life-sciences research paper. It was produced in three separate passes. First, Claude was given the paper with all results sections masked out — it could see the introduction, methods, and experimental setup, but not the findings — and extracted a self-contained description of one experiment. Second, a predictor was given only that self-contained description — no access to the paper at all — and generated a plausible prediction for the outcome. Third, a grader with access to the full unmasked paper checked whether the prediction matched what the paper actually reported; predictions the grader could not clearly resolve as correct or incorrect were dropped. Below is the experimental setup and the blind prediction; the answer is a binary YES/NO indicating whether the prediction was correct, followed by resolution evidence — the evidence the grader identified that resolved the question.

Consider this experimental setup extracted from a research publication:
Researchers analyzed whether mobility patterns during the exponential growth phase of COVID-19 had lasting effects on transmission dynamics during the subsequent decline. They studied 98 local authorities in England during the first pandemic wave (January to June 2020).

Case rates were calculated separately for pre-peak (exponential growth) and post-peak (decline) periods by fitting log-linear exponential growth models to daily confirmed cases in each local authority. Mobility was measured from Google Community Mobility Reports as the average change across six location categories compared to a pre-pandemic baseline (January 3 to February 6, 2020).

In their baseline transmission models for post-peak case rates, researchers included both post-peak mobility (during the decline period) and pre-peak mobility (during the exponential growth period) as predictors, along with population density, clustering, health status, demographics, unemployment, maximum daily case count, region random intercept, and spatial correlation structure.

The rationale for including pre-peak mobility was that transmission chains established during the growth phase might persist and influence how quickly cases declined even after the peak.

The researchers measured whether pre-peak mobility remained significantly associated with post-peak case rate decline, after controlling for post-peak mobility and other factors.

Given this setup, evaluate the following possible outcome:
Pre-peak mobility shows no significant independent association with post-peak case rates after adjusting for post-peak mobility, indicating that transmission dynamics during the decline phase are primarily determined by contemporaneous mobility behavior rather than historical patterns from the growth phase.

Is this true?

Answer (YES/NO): NO